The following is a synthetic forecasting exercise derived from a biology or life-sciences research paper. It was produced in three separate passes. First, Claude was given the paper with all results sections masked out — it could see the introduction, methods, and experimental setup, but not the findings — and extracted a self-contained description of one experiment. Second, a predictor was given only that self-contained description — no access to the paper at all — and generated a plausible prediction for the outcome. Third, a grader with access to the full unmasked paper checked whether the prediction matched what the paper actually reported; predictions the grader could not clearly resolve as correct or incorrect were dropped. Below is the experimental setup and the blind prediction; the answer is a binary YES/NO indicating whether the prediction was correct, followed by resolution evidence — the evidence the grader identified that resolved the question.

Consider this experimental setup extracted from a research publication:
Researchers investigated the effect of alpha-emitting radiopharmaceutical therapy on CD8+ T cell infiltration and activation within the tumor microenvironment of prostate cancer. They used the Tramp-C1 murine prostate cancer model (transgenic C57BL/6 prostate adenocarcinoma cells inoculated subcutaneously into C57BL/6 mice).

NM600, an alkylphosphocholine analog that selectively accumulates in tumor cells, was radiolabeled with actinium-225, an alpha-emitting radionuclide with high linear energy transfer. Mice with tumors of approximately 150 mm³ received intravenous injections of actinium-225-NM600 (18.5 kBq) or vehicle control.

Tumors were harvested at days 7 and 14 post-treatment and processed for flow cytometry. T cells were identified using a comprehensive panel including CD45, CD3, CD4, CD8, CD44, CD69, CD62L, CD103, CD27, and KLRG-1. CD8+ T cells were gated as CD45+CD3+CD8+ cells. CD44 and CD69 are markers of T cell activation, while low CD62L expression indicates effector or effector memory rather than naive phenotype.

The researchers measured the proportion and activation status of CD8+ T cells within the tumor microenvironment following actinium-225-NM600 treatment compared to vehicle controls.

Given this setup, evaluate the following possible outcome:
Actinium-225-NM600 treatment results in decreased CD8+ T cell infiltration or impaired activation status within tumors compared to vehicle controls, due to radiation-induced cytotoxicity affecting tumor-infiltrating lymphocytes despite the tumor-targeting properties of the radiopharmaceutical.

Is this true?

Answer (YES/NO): NO